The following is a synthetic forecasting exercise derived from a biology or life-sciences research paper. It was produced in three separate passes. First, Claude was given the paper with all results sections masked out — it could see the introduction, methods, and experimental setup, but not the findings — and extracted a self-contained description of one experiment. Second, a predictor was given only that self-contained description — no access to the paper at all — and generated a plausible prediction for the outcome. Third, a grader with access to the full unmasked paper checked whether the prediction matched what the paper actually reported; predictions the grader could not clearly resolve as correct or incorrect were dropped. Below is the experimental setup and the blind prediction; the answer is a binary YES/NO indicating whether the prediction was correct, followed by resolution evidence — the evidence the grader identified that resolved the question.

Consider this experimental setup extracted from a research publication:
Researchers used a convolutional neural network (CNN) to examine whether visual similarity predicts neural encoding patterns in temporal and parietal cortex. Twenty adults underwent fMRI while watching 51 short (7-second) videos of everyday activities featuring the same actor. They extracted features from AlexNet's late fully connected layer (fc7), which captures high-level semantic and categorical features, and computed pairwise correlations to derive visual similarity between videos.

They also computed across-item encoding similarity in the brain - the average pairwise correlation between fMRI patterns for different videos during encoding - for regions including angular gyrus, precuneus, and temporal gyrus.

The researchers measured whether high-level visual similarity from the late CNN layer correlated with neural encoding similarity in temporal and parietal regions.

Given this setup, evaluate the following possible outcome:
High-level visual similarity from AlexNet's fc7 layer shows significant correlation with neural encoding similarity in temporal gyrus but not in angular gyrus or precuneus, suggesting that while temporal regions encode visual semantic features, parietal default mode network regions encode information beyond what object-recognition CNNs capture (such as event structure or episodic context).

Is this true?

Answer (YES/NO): YES